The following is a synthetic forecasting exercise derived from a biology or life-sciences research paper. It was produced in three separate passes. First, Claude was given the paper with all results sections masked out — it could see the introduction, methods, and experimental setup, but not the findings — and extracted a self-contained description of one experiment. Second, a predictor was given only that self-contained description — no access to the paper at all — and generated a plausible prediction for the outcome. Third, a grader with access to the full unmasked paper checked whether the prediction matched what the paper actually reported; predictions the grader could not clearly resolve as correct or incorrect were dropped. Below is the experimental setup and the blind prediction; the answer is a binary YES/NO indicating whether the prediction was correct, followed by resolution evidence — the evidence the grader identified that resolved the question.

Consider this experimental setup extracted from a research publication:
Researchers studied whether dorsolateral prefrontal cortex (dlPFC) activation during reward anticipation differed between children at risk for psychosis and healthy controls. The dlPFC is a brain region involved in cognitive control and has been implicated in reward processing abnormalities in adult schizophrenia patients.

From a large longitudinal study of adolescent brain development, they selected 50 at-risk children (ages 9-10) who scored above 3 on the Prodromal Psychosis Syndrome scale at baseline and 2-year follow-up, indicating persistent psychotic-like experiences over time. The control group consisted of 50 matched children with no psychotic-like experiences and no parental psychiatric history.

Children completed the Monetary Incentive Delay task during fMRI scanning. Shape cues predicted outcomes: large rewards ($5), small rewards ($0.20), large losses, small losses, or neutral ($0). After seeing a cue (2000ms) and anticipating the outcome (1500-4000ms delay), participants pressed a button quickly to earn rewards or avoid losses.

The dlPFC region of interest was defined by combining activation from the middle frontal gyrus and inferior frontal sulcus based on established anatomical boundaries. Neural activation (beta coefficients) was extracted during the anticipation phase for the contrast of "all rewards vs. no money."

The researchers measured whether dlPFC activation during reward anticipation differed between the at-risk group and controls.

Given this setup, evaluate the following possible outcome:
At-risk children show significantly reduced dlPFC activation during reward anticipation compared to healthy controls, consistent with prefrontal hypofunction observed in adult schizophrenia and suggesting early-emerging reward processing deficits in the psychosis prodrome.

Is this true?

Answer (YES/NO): YES